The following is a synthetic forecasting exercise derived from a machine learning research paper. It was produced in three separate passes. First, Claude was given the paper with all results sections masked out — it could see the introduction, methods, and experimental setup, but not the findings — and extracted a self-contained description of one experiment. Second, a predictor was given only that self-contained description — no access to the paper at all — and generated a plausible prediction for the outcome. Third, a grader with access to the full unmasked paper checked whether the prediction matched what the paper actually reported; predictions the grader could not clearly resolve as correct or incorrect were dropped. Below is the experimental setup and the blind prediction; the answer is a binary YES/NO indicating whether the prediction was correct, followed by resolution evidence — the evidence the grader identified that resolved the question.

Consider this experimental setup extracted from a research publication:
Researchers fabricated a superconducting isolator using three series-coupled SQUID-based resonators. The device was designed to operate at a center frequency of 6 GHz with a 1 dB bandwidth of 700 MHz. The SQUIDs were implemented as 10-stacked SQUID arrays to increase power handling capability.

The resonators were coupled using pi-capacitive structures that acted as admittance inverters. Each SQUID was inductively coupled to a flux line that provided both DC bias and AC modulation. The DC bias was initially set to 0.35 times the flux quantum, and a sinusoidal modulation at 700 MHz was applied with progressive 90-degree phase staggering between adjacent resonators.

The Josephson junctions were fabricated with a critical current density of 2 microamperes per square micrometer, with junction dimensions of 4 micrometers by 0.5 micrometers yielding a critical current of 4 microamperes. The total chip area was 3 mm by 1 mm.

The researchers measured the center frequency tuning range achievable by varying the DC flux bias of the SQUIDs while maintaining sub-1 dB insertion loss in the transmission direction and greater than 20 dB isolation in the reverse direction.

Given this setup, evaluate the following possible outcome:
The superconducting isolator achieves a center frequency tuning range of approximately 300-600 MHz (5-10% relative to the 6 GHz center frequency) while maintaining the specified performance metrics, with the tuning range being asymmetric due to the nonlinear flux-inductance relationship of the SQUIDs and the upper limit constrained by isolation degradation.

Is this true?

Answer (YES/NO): NO